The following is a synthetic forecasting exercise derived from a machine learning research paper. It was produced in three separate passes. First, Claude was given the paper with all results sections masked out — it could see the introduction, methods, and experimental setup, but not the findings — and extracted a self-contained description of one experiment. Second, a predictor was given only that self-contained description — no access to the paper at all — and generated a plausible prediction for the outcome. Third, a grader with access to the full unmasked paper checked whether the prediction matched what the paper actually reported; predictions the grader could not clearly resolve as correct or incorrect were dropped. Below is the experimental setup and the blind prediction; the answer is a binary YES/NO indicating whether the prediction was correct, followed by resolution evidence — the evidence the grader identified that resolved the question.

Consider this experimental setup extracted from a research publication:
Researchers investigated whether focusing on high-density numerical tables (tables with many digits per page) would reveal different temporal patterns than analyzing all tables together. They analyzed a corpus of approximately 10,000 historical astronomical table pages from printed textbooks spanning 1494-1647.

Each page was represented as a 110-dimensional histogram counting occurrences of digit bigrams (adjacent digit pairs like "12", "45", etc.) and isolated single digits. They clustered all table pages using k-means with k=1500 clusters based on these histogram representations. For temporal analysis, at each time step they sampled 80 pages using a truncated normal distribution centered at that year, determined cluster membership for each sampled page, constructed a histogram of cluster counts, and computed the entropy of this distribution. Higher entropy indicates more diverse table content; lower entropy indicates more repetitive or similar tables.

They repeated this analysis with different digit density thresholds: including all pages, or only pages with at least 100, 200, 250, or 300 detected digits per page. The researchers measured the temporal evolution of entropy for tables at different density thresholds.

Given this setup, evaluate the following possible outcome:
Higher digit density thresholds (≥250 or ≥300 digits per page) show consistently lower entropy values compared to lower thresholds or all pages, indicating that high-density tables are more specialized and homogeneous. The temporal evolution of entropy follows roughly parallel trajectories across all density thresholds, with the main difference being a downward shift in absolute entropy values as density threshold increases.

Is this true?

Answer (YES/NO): NO